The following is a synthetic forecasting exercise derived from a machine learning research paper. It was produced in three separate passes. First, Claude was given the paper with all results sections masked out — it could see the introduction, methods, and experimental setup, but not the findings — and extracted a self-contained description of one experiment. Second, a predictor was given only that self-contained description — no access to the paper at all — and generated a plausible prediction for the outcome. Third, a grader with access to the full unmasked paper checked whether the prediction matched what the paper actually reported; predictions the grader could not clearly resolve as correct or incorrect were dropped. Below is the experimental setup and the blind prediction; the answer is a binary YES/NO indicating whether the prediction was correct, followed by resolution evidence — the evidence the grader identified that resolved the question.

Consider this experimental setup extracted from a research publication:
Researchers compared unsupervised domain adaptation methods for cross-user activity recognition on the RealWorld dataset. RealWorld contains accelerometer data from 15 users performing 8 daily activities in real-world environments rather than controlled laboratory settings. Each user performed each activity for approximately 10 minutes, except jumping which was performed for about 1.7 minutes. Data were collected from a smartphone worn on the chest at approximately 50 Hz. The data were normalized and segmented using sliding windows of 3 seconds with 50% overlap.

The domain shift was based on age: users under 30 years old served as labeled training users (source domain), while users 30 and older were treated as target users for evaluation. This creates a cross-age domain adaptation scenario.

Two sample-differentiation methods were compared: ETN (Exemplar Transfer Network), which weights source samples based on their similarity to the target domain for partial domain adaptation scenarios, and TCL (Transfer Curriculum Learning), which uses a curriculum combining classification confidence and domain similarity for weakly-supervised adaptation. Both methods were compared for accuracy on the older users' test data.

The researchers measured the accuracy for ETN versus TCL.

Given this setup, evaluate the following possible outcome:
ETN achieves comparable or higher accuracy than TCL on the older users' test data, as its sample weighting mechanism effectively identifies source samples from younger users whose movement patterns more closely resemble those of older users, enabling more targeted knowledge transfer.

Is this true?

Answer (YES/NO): NO